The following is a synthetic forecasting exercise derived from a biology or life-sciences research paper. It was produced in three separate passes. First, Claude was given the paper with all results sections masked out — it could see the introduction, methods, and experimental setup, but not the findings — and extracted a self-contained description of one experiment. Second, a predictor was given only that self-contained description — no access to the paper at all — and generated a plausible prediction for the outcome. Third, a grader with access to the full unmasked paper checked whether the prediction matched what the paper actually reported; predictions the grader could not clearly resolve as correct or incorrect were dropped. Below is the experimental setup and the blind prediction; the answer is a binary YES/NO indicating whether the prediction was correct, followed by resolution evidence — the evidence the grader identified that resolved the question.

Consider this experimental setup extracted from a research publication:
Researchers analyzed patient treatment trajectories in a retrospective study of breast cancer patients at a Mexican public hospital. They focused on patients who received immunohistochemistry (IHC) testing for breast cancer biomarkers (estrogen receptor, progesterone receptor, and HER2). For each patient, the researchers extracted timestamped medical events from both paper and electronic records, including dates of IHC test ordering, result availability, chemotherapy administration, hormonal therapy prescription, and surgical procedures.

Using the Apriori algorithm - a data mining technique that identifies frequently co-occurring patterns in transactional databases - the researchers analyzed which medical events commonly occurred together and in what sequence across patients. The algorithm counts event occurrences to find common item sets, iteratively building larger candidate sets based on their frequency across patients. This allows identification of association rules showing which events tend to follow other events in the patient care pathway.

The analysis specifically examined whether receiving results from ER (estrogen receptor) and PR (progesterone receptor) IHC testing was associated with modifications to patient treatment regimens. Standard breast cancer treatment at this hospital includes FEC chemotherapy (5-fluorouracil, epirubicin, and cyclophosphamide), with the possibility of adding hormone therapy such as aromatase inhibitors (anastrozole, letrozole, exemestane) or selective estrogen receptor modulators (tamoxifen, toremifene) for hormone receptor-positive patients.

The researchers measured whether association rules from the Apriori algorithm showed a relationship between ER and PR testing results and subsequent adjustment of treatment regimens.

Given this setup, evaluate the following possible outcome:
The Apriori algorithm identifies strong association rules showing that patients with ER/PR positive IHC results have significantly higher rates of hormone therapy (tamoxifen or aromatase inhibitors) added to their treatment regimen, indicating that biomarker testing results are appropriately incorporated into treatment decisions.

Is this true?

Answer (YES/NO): NO